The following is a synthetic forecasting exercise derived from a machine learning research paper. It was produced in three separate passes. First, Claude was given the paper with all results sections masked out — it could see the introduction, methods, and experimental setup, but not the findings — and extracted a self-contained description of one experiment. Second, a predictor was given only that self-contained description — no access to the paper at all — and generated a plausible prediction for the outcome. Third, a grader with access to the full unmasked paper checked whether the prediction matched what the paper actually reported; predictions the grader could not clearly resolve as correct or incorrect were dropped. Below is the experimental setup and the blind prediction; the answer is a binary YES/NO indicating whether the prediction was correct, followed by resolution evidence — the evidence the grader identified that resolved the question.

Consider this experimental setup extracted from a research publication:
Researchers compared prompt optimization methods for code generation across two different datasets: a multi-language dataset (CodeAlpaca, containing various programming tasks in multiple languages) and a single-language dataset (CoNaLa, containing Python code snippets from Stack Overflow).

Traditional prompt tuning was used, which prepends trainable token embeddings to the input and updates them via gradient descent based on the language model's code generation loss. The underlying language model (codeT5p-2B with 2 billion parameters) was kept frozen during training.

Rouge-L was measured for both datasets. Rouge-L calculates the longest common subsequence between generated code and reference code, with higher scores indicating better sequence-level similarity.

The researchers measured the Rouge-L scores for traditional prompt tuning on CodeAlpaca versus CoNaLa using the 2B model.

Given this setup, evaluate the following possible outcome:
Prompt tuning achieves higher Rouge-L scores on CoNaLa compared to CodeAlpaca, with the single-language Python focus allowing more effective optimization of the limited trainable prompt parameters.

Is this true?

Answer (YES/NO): NO